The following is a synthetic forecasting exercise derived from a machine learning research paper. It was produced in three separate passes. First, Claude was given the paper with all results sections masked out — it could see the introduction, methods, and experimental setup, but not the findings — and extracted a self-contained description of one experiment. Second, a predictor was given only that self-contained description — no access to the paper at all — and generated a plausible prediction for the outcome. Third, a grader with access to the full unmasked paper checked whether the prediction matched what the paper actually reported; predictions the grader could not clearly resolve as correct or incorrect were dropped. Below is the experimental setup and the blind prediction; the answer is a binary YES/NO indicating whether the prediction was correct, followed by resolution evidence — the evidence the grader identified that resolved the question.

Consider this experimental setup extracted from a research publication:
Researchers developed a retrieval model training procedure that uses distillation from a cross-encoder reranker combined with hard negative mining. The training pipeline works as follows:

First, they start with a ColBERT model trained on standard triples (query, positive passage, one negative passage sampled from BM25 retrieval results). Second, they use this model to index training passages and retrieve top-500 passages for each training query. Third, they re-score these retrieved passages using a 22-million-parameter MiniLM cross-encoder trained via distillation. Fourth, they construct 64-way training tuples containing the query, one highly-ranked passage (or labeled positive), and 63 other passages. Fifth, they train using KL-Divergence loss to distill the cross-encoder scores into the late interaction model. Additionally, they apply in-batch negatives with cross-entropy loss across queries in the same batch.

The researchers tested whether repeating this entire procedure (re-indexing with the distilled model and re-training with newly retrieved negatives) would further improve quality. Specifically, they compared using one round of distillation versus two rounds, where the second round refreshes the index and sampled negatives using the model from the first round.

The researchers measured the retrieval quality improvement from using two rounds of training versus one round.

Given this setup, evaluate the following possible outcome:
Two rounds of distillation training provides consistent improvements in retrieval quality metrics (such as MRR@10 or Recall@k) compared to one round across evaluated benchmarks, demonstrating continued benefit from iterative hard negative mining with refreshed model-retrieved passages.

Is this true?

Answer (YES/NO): NO